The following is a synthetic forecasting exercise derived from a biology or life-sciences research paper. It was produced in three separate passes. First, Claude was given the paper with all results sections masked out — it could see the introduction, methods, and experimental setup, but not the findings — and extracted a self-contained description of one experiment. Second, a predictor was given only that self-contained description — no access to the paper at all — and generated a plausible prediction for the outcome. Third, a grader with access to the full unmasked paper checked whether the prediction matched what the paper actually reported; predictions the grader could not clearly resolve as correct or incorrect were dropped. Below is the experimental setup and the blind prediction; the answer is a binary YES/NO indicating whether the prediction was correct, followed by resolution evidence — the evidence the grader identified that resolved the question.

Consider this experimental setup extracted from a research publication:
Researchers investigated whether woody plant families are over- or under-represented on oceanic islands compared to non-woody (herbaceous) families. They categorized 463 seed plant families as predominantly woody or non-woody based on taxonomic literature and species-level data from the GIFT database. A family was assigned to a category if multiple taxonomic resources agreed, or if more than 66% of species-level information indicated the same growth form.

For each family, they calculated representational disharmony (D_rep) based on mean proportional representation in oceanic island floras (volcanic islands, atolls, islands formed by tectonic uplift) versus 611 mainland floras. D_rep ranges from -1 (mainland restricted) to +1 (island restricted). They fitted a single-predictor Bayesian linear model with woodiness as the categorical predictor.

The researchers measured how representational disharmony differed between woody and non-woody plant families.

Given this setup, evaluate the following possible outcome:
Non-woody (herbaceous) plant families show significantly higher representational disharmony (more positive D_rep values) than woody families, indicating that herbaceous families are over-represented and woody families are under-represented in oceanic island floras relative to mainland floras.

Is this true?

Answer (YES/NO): NO